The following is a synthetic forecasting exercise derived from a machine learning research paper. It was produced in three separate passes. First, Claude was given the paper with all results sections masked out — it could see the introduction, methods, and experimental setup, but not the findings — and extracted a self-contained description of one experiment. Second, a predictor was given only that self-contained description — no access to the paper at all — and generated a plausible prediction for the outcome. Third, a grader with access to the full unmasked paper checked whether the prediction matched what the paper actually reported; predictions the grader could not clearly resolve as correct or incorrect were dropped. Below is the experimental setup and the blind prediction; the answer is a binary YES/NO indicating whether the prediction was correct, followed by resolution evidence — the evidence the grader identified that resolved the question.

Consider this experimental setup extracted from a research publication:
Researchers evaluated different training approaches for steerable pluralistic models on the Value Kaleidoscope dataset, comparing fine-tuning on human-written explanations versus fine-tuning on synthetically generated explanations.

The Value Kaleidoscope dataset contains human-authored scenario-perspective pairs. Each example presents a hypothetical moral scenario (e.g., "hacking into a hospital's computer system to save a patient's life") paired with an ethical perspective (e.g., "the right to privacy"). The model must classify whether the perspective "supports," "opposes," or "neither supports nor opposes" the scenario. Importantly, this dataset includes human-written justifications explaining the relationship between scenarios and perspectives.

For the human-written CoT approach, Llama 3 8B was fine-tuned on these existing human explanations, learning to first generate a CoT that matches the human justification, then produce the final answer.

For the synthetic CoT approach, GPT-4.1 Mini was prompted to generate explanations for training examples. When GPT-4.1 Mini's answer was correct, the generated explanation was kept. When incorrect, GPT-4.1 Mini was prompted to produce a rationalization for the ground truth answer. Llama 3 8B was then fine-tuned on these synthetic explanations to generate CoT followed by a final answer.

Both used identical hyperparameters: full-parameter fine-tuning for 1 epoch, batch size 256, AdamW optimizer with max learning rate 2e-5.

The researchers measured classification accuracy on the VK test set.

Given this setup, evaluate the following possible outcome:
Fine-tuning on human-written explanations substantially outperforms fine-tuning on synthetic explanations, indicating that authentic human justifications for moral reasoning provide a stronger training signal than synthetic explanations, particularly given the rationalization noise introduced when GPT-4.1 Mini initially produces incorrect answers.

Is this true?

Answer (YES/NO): YES